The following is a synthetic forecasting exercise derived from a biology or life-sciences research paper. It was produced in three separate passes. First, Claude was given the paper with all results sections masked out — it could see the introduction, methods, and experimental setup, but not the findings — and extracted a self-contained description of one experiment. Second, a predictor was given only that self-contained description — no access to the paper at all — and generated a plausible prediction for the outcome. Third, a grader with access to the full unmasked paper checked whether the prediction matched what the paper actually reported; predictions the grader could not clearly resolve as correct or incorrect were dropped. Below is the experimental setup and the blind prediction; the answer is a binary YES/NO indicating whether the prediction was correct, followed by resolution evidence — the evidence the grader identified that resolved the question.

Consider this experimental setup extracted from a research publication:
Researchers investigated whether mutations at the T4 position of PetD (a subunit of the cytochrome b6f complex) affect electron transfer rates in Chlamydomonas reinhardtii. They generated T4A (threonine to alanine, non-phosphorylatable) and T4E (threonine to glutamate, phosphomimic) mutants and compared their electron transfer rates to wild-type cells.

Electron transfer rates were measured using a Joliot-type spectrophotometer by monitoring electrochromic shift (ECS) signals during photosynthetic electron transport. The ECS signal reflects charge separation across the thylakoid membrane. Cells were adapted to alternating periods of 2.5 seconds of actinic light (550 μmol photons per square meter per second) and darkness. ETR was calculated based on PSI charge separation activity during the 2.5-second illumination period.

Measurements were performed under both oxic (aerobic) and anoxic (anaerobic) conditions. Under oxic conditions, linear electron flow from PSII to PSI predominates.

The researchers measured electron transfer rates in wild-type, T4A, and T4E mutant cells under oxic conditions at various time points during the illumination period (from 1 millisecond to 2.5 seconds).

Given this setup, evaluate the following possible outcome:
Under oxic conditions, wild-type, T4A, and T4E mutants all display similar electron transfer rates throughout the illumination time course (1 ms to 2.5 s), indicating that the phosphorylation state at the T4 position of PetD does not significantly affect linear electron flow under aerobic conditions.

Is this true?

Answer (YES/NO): YES